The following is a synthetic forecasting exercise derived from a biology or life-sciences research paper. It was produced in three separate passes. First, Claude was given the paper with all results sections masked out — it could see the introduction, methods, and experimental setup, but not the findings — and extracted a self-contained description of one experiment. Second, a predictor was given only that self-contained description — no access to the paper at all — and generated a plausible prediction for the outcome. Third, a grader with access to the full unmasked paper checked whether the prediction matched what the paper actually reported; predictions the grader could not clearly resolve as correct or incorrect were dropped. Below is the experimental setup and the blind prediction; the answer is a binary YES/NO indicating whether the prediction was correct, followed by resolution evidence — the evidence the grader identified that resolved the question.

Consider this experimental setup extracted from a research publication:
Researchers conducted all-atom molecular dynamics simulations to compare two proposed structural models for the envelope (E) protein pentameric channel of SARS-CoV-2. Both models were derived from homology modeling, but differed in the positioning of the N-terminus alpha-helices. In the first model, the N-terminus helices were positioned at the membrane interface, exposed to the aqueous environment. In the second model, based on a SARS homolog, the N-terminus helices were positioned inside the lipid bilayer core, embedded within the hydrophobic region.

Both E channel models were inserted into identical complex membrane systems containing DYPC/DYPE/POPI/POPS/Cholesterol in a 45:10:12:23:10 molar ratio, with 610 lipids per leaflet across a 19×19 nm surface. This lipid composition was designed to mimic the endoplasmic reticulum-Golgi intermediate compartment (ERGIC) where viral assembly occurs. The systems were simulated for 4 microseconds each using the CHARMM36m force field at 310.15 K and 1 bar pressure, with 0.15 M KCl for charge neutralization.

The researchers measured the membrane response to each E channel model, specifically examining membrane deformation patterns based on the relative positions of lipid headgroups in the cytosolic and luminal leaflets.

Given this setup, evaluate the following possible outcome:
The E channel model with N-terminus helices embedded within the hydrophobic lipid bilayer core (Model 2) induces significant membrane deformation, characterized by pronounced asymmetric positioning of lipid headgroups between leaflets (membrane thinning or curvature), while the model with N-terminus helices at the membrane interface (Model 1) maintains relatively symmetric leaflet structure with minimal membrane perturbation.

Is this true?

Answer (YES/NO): YES